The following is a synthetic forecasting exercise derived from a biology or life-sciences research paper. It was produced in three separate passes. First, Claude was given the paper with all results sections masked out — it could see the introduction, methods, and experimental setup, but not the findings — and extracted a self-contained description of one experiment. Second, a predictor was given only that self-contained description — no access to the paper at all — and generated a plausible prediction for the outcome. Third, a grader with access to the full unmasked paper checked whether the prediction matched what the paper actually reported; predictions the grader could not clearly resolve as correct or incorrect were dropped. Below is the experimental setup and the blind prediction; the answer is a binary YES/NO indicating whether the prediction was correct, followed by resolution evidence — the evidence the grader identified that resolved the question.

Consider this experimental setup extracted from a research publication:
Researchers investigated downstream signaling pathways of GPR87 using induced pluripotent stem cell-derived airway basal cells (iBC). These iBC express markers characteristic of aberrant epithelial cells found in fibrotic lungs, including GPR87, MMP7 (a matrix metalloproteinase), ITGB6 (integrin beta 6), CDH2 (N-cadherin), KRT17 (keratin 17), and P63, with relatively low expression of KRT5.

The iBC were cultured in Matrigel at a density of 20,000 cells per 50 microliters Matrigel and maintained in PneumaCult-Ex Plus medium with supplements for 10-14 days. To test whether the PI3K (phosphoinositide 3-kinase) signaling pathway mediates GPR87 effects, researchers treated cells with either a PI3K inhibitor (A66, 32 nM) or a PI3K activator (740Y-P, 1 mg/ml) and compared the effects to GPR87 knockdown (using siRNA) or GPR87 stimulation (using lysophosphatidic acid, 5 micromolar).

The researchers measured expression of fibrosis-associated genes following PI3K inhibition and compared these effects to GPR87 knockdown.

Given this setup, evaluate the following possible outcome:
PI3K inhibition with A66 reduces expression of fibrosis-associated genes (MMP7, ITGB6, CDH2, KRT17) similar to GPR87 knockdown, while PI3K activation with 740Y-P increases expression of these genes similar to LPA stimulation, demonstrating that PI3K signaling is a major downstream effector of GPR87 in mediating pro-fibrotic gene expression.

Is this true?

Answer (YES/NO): YES